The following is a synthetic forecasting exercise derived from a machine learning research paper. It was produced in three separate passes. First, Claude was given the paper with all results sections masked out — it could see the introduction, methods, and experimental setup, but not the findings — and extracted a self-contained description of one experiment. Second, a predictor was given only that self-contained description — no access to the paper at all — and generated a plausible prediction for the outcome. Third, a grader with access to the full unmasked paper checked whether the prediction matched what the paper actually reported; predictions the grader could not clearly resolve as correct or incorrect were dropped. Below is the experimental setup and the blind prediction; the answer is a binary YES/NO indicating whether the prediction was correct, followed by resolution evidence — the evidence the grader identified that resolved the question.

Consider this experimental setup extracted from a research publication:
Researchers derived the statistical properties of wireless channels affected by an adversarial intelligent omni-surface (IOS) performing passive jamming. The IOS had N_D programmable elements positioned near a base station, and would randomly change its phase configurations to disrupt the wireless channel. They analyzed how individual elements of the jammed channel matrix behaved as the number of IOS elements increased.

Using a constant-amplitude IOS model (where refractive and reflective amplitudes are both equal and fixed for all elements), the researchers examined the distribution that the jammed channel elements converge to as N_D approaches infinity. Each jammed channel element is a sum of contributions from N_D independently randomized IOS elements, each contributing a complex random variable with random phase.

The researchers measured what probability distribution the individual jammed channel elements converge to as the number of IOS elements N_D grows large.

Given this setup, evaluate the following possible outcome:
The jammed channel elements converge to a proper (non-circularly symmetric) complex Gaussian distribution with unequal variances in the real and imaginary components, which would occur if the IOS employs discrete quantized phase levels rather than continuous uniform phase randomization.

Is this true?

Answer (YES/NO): NO